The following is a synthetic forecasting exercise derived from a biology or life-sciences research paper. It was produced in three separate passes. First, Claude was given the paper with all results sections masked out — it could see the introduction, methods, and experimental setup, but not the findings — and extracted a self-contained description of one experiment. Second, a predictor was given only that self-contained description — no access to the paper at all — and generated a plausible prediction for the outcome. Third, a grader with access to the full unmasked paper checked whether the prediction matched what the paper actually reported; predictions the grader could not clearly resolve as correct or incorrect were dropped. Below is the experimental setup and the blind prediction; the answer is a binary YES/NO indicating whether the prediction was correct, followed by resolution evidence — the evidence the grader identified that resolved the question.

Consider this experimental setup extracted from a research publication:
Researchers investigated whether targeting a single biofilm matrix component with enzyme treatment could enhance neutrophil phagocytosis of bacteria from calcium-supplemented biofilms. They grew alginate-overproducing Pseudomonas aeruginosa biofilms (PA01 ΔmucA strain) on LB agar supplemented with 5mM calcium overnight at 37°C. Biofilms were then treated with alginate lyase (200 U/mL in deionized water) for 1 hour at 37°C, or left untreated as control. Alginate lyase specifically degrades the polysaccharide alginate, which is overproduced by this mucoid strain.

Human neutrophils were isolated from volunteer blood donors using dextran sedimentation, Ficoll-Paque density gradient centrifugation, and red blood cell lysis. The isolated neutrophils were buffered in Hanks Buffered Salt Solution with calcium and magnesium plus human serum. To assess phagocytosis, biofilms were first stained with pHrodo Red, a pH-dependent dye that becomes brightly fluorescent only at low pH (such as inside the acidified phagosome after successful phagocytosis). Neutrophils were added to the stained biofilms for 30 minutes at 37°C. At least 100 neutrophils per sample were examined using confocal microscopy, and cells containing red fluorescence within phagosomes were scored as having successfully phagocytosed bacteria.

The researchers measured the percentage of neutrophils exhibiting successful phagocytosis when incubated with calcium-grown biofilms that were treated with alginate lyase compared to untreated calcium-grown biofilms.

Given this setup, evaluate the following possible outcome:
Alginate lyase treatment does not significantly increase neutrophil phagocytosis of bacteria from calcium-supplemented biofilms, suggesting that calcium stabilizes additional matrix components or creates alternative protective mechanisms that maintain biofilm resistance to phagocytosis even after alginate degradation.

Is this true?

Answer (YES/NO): YES